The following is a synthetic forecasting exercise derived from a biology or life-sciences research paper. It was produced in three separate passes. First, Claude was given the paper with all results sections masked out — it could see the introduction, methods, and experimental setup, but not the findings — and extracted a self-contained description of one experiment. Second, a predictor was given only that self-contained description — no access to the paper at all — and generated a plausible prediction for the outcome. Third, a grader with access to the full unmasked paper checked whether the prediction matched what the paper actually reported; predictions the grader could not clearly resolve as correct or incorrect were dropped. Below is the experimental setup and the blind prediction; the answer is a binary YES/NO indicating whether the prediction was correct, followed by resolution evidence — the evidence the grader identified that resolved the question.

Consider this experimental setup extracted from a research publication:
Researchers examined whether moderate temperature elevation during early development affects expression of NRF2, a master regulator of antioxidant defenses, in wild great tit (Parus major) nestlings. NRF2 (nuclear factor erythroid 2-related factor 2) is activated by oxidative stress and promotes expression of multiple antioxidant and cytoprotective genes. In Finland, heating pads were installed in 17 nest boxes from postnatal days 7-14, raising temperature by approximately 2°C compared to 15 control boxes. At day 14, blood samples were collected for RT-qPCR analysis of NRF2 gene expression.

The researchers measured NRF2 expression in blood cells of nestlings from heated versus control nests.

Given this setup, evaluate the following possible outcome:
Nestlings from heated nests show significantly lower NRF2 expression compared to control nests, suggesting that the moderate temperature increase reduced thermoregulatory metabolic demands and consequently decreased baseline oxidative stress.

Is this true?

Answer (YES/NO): NO